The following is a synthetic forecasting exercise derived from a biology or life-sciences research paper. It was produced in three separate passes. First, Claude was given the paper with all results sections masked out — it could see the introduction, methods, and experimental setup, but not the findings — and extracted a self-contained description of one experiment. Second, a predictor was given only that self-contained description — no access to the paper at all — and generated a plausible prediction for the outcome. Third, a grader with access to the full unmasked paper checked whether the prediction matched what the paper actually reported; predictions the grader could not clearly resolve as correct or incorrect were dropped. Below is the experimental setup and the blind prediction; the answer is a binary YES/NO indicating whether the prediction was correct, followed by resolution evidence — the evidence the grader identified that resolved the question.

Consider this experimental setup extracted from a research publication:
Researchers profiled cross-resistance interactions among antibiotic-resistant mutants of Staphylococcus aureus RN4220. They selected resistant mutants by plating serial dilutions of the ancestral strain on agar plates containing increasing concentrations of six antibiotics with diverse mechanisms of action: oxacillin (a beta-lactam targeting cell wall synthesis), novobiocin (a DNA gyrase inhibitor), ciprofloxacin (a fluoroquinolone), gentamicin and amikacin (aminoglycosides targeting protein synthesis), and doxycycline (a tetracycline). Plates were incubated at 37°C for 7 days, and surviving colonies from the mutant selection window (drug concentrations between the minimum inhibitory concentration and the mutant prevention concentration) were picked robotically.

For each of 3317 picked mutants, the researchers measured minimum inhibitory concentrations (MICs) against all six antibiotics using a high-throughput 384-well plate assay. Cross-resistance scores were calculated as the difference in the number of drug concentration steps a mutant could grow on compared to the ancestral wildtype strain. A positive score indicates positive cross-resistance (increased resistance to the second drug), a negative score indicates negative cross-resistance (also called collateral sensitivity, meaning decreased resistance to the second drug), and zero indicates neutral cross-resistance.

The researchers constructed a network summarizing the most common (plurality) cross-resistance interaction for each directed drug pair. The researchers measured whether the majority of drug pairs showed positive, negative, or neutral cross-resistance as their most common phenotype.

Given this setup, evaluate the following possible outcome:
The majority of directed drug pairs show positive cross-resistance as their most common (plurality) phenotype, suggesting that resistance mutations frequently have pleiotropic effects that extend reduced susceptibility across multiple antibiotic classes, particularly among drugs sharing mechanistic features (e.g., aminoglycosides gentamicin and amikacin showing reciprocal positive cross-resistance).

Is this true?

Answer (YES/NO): YES